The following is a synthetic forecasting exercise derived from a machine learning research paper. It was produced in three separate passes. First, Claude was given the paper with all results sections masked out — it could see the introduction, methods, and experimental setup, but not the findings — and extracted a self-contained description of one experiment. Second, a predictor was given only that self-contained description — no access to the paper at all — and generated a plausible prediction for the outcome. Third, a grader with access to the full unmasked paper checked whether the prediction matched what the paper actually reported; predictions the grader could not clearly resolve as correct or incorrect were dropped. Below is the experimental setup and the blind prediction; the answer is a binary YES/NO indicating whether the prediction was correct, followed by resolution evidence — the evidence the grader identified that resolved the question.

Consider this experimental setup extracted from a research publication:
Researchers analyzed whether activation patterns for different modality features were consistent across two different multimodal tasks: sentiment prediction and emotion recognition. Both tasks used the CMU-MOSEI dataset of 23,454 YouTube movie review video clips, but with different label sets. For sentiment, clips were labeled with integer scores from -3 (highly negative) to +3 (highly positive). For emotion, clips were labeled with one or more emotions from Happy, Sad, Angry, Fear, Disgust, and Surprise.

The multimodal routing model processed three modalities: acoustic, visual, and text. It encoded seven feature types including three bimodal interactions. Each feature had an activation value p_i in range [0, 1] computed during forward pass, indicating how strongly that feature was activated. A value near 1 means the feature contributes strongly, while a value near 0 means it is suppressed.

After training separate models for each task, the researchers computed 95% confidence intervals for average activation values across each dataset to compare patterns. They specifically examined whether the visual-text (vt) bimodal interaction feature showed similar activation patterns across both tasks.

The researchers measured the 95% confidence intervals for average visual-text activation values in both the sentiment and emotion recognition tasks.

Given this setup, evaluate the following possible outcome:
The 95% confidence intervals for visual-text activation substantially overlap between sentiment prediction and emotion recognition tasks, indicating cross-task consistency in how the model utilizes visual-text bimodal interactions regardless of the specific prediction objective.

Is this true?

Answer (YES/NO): YES